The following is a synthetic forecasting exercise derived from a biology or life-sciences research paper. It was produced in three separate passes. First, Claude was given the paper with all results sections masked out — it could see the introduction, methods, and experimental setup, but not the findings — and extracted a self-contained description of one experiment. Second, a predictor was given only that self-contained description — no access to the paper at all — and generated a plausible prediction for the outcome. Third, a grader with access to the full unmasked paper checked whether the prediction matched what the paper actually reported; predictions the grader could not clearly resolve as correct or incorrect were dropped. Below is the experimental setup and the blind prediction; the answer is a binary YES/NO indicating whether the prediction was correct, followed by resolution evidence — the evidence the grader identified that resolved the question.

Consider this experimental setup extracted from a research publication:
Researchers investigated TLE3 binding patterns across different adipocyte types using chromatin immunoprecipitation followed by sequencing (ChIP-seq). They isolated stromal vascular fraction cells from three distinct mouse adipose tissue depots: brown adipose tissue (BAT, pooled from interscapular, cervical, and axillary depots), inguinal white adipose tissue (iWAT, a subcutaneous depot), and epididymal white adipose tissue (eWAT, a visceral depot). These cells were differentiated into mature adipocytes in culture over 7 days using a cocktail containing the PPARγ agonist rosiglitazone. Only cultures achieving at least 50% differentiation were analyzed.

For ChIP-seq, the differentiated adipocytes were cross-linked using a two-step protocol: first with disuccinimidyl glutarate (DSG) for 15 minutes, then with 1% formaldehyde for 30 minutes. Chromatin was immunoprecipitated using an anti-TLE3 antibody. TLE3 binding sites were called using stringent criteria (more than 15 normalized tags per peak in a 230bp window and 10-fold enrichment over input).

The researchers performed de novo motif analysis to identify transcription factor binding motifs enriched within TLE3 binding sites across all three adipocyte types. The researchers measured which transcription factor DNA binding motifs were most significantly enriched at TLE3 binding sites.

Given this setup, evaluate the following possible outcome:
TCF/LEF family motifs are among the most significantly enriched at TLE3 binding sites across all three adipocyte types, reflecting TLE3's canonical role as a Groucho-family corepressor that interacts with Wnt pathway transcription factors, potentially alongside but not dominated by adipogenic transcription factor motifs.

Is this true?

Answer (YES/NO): NO